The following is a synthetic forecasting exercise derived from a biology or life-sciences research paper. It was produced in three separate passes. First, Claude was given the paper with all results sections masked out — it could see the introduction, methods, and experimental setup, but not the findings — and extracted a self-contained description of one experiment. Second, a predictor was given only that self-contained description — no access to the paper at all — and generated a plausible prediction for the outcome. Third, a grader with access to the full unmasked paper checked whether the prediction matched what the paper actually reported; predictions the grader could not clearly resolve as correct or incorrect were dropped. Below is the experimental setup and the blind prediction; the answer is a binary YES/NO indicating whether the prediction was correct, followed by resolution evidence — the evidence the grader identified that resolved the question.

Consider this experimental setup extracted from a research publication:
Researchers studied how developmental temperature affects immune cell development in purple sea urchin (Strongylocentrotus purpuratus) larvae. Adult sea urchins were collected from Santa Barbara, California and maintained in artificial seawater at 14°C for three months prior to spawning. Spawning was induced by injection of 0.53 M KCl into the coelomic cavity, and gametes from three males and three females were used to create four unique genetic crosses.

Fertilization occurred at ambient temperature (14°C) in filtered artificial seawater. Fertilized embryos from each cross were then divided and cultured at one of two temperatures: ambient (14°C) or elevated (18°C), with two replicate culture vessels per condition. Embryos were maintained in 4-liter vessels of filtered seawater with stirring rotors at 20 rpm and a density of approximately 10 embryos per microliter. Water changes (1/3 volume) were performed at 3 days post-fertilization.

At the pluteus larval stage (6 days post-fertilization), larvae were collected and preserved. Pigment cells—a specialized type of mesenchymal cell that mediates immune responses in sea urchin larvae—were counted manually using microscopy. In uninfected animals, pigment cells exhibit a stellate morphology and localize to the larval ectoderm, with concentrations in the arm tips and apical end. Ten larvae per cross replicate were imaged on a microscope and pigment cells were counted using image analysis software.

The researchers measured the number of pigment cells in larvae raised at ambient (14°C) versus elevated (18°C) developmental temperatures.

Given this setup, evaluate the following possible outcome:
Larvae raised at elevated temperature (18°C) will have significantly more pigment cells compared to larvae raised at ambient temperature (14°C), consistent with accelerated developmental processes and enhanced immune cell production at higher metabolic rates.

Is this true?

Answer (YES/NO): YES